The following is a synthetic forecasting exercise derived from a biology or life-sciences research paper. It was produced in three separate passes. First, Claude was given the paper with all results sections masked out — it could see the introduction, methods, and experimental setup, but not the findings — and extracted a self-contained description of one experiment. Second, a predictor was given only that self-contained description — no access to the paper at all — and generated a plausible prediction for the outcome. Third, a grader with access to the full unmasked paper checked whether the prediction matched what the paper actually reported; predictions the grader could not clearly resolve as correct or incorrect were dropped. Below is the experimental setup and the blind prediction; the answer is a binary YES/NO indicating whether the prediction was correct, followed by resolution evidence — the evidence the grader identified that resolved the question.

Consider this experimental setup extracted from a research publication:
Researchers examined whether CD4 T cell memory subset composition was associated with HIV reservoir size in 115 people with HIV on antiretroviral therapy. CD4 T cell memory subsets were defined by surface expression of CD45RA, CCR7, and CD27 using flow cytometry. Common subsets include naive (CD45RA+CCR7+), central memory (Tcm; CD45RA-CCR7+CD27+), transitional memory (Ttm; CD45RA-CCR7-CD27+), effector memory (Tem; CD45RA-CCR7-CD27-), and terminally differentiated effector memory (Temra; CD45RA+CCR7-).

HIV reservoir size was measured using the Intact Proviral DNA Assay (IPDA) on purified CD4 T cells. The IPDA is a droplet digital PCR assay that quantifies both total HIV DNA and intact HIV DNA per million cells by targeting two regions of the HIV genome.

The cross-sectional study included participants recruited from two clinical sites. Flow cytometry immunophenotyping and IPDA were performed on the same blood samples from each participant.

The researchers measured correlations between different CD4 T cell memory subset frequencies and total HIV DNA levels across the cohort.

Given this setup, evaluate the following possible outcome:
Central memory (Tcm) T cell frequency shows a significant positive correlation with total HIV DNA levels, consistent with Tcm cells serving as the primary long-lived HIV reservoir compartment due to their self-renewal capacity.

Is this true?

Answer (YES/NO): NO